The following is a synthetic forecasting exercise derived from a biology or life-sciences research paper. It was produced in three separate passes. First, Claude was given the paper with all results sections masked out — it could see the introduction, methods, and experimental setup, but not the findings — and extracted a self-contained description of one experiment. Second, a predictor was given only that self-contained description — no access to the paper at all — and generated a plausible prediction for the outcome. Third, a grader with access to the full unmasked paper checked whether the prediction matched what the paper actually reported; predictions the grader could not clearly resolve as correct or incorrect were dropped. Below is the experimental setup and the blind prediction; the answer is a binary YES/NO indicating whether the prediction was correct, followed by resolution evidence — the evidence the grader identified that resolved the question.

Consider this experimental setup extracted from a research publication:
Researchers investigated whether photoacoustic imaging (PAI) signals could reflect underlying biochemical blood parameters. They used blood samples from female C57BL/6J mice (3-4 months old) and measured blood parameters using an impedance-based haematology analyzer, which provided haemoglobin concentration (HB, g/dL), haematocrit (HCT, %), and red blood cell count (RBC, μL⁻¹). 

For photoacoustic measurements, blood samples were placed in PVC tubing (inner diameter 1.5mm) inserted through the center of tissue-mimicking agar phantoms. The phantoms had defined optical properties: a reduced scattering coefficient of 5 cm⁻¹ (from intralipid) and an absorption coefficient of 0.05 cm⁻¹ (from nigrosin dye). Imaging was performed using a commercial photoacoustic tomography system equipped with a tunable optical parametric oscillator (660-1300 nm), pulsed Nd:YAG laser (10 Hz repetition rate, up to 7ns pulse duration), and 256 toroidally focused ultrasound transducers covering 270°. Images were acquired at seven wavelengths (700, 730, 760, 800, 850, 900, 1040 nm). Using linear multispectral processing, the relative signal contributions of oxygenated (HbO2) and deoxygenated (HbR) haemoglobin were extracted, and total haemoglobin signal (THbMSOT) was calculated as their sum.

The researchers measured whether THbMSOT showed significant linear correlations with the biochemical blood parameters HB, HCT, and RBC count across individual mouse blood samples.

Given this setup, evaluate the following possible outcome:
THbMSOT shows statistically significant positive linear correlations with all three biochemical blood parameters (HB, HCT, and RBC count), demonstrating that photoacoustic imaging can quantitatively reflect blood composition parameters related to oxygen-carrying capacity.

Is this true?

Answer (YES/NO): YES